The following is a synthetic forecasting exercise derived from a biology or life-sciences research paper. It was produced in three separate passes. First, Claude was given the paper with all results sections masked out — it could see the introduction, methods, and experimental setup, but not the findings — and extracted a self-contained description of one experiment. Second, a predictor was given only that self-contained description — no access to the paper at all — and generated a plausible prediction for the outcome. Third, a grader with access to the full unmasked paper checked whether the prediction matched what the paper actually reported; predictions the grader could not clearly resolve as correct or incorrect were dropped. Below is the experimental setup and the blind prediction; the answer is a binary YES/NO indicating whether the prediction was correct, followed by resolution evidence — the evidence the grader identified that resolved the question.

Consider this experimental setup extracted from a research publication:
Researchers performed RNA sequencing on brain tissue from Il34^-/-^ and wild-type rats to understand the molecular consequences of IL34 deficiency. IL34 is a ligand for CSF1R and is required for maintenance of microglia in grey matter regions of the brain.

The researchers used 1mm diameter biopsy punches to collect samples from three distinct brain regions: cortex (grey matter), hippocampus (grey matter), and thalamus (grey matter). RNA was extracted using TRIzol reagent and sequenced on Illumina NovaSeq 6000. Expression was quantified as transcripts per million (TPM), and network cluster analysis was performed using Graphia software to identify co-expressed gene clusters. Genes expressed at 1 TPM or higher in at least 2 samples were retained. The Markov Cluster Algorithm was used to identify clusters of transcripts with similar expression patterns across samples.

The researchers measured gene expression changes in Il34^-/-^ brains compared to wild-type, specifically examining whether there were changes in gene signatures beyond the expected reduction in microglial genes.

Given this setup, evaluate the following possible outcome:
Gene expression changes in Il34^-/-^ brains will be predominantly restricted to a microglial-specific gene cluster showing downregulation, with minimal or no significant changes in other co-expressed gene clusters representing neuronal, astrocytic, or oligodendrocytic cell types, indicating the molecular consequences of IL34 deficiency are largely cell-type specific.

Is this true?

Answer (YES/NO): YES